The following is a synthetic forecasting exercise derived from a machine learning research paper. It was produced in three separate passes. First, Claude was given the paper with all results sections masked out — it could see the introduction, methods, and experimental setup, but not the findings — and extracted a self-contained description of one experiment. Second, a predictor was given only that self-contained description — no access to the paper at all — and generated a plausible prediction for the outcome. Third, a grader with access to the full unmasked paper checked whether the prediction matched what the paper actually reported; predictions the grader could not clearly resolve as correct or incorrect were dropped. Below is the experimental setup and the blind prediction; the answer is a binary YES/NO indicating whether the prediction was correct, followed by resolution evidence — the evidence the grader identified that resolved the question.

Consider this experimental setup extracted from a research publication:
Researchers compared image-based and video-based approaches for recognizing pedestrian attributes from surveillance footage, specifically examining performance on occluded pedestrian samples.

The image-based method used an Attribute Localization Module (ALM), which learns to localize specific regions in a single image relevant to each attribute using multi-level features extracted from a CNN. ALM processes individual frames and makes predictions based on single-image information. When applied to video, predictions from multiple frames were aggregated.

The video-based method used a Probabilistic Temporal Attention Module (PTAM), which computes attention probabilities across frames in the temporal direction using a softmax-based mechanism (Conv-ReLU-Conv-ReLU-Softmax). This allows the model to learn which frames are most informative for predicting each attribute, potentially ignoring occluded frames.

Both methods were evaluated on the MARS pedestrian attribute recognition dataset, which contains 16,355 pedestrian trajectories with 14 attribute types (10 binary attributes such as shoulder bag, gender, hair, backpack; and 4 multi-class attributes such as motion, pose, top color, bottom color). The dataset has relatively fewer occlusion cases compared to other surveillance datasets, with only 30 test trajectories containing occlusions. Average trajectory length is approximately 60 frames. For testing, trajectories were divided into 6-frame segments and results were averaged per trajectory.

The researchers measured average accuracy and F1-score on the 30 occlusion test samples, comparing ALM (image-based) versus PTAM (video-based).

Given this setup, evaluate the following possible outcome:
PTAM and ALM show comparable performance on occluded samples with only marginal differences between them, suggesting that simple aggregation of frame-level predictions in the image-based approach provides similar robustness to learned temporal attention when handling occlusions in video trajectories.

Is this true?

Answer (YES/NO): YES